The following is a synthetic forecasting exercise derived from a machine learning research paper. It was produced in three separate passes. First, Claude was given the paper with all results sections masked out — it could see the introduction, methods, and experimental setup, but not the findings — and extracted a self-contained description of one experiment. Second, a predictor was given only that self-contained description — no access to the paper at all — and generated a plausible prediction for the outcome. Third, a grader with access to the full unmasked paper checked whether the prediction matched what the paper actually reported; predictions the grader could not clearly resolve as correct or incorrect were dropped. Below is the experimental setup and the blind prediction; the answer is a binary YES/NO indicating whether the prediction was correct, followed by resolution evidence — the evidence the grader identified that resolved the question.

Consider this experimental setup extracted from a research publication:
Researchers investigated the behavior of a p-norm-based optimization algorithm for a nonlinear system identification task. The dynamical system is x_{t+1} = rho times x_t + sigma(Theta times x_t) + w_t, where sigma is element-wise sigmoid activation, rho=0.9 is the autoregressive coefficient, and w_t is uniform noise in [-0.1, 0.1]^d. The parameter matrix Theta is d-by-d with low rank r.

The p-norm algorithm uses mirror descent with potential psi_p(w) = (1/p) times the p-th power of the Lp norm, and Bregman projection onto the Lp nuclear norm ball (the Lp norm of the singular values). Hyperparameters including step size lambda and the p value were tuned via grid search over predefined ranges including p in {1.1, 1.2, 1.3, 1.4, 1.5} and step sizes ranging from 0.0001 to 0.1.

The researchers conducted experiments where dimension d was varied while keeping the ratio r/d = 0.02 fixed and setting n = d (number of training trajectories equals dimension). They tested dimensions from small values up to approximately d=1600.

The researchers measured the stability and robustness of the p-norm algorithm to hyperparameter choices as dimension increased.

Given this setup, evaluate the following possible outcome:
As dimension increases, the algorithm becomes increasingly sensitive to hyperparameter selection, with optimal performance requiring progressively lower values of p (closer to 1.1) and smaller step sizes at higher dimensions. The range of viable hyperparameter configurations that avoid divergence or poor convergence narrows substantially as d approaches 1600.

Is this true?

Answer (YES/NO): NO